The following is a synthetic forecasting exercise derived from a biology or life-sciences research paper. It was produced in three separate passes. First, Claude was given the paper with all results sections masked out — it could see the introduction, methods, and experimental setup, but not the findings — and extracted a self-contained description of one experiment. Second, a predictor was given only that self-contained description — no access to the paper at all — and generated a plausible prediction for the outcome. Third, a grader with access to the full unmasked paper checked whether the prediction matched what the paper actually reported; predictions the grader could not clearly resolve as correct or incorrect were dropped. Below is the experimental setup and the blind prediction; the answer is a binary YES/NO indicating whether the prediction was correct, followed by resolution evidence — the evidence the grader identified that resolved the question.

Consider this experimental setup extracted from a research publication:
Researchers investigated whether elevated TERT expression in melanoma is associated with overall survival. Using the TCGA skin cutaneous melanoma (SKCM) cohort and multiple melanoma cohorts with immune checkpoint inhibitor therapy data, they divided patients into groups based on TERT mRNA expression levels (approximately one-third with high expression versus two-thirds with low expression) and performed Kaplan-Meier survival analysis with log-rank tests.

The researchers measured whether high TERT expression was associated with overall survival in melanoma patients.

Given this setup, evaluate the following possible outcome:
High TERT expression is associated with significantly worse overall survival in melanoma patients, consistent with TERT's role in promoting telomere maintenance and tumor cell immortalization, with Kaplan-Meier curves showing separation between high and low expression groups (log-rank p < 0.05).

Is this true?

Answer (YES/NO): NO